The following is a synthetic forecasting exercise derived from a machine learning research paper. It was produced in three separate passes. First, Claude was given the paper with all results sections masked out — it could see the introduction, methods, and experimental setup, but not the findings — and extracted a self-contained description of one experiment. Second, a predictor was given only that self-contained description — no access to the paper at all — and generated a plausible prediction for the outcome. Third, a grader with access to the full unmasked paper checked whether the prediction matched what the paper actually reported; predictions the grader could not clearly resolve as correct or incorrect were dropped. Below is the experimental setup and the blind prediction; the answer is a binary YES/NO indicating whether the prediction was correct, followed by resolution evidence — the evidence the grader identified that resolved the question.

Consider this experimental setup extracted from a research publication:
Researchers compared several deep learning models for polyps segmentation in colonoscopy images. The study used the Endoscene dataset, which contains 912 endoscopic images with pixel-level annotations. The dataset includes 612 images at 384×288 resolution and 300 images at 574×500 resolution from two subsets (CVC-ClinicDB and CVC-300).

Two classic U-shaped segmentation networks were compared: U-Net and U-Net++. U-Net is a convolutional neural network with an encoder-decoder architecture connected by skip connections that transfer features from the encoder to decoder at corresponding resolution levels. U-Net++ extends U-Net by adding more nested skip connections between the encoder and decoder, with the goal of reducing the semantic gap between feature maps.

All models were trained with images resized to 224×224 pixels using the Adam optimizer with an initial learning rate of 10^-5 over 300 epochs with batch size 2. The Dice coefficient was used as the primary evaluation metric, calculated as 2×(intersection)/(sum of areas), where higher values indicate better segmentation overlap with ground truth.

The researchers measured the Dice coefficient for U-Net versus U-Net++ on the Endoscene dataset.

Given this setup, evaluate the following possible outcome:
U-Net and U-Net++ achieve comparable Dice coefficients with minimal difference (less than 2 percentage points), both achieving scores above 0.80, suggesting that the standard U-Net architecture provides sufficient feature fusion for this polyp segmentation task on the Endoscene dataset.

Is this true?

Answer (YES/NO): NO